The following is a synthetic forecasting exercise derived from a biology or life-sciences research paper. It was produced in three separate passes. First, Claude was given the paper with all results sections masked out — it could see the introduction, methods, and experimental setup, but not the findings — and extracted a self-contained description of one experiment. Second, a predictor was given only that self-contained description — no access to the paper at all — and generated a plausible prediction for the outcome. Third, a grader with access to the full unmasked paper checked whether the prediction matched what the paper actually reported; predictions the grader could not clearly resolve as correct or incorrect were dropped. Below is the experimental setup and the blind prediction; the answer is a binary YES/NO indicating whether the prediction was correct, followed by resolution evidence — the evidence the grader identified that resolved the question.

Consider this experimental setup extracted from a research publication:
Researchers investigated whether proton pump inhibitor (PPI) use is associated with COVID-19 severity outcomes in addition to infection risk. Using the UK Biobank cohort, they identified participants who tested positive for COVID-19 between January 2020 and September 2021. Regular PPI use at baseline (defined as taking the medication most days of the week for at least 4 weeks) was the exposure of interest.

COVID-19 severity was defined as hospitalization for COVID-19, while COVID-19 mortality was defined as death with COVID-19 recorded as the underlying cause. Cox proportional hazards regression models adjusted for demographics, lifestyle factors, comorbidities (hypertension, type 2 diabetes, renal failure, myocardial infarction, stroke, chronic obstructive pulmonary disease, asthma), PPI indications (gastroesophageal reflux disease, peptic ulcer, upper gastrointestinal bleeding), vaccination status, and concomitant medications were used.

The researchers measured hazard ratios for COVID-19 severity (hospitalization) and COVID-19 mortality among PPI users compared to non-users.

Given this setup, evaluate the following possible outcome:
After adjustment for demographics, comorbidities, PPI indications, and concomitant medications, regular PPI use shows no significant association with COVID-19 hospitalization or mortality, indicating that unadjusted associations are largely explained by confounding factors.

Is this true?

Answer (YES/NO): NO